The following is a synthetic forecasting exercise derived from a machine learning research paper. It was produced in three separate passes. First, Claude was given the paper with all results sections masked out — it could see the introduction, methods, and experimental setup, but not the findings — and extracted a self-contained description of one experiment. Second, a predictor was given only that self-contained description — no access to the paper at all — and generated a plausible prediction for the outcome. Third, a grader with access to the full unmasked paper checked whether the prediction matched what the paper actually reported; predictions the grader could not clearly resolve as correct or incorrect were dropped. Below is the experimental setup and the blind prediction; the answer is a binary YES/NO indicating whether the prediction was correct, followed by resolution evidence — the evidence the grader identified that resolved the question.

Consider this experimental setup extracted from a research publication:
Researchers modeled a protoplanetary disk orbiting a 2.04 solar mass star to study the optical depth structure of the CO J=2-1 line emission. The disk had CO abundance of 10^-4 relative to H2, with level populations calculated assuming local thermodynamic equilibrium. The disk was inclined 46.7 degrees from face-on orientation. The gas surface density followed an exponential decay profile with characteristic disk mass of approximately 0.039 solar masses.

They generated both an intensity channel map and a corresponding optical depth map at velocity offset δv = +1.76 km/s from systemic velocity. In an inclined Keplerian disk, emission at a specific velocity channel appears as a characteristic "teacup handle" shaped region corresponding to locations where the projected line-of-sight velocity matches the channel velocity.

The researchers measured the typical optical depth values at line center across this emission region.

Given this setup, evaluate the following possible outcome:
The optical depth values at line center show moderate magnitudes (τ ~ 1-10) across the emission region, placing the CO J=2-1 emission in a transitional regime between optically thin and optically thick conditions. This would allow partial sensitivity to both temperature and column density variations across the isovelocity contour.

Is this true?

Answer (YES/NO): NO